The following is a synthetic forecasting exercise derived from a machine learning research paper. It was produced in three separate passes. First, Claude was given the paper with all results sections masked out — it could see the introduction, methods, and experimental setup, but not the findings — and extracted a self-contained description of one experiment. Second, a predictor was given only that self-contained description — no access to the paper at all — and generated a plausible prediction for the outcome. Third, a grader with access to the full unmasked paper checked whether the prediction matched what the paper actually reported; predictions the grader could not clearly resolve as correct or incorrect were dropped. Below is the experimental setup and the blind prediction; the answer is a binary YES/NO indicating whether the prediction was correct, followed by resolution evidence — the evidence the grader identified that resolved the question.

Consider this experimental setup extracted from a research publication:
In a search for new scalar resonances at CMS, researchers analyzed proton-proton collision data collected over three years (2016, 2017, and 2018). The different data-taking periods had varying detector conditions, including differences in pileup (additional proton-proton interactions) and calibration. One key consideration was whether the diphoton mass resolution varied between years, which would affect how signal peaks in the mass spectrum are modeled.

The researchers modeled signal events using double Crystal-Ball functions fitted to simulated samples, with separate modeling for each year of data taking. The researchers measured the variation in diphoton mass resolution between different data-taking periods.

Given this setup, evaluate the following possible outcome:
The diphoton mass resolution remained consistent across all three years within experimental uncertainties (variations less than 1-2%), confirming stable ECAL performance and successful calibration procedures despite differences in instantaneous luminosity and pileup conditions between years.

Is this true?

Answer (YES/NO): NO